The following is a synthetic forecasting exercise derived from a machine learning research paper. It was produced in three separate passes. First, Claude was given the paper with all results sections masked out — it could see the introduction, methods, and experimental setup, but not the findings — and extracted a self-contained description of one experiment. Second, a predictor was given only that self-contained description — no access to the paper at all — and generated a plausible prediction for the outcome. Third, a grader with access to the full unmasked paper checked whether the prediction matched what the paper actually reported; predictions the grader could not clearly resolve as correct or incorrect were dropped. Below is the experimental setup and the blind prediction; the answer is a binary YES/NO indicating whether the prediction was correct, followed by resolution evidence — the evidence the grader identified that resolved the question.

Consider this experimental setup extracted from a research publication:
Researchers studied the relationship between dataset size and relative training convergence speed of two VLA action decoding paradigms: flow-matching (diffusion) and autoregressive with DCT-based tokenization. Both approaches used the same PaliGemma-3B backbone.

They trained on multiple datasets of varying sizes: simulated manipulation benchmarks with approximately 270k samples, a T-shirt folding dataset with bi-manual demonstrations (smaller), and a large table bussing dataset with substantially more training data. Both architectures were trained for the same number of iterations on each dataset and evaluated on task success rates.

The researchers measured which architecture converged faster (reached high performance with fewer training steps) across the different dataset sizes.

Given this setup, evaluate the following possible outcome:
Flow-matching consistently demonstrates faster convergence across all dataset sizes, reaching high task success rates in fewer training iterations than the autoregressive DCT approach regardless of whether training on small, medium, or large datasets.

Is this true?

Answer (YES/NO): NO